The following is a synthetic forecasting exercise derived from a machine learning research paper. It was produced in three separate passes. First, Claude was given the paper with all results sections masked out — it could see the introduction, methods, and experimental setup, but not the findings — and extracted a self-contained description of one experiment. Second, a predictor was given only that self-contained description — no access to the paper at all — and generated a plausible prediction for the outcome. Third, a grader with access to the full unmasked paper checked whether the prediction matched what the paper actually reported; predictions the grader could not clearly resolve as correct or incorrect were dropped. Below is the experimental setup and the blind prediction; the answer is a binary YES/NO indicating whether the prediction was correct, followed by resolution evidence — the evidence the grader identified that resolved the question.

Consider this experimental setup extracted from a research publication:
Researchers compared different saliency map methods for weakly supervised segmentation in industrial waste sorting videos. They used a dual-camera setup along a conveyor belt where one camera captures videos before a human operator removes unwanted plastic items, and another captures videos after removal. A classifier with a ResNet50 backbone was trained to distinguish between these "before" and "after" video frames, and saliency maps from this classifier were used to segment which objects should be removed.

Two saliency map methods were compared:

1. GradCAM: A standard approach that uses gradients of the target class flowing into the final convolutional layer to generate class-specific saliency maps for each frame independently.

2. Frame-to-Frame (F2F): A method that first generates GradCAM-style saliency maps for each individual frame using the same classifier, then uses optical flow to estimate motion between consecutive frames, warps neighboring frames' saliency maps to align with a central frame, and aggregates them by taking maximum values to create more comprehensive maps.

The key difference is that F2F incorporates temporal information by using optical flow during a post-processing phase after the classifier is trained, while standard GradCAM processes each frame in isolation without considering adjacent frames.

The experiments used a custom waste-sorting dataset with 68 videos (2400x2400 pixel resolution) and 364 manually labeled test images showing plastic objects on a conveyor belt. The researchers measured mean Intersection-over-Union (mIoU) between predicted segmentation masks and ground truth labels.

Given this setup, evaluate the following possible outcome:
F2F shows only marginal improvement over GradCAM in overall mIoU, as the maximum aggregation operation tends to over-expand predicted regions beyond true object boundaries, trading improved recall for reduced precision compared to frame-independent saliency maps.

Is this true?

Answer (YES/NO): NO